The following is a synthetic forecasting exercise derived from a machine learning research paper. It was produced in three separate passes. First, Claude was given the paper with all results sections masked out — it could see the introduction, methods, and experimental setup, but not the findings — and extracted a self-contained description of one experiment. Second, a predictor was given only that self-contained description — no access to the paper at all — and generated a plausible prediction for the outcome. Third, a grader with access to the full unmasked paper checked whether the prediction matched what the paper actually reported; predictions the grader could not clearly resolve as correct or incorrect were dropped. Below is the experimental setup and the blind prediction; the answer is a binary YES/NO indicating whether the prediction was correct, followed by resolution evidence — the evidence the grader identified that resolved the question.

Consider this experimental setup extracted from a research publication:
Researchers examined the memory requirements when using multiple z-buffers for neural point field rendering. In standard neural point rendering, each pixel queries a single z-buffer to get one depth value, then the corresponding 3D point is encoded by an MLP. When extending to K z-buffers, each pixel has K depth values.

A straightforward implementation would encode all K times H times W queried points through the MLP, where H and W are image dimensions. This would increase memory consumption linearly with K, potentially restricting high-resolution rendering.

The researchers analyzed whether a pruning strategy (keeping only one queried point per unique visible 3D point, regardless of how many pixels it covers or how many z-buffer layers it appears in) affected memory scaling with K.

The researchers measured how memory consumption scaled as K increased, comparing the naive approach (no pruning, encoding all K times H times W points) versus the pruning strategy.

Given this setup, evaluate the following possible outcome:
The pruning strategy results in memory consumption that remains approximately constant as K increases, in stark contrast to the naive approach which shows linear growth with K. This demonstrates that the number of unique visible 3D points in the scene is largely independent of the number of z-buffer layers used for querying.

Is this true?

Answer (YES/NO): YES